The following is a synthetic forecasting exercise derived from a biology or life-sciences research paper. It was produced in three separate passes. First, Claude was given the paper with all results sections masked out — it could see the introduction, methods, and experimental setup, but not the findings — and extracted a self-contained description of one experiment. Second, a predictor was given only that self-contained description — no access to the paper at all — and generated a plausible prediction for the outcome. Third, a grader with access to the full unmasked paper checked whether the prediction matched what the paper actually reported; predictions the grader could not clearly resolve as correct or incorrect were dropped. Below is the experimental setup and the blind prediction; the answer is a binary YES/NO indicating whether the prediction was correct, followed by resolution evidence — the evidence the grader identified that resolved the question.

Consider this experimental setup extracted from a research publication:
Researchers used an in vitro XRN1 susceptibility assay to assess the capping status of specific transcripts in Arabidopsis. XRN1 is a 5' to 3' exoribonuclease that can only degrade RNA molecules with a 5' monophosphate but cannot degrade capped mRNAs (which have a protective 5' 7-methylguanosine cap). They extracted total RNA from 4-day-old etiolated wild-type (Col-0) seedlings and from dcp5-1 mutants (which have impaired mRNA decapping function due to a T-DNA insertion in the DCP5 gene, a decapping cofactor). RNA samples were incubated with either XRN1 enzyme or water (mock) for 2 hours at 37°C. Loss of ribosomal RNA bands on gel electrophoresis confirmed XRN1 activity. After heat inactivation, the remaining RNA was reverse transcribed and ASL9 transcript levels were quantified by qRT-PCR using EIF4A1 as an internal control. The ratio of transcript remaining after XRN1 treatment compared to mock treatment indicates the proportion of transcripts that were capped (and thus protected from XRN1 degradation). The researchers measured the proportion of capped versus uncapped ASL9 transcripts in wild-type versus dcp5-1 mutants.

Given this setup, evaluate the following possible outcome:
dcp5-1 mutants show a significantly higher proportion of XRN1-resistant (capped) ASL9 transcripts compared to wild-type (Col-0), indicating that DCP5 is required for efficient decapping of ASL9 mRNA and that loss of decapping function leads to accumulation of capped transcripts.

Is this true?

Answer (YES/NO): YES